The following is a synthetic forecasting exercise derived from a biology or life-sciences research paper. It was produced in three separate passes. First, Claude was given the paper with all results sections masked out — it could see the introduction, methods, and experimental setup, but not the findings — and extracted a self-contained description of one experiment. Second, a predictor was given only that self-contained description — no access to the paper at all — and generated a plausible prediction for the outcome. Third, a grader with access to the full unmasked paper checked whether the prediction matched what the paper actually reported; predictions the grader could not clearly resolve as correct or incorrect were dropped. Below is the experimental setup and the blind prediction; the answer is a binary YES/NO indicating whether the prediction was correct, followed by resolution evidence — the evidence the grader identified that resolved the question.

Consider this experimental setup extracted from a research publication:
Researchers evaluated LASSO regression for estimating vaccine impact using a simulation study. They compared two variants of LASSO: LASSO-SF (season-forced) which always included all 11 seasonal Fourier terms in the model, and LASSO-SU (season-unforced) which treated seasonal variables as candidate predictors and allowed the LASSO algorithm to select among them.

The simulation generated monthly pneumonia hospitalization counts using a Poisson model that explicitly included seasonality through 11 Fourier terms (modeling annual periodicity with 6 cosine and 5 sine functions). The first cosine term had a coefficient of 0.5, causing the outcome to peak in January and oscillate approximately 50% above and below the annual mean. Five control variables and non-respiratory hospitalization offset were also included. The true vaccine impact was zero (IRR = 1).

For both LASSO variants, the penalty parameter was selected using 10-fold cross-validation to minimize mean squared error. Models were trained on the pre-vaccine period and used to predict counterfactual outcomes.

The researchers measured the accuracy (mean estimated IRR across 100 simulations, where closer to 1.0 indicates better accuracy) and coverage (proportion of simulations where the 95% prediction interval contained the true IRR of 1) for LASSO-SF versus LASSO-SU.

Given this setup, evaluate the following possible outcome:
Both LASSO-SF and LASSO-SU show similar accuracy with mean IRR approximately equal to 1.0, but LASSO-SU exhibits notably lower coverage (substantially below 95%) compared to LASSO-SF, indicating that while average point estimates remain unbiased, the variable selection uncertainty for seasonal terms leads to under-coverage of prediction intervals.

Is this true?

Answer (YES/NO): NO